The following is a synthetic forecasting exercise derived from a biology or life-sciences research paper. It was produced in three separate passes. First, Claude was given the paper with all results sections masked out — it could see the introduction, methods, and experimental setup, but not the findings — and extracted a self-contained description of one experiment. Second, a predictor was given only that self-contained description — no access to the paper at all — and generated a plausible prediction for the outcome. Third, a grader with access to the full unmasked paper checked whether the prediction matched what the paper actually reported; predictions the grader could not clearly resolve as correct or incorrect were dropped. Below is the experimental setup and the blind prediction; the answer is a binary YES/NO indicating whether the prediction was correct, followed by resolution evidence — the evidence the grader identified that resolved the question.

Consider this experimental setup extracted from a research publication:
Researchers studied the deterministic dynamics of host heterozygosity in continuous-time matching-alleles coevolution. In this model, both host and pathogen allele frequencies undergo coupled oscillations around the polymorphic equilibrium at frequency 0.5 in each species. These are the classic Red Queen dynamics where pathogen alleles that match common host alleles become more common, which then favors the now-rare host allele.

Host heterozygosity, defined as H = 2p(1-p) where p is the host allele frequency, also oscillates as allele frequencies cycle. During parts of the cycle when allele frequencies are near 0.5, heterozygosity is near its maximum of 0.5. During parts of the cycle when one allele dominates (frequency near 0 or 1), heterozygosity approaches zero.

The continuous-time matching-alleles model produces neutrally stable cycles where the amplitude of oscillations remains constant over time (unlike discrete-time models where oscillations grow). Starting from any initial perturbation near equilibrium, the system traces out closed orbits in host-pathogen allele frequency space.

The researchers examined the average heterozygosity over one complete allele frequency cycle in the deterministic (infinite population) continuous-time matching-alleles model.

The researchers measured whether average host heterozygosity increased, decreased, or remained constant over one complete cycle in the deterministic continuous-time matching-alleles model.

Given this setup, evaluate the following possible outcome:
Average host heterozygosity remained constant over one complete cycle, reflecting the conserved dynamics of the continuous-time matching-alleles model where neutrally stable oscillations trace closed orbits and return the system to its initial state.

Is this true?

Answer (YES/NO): YES